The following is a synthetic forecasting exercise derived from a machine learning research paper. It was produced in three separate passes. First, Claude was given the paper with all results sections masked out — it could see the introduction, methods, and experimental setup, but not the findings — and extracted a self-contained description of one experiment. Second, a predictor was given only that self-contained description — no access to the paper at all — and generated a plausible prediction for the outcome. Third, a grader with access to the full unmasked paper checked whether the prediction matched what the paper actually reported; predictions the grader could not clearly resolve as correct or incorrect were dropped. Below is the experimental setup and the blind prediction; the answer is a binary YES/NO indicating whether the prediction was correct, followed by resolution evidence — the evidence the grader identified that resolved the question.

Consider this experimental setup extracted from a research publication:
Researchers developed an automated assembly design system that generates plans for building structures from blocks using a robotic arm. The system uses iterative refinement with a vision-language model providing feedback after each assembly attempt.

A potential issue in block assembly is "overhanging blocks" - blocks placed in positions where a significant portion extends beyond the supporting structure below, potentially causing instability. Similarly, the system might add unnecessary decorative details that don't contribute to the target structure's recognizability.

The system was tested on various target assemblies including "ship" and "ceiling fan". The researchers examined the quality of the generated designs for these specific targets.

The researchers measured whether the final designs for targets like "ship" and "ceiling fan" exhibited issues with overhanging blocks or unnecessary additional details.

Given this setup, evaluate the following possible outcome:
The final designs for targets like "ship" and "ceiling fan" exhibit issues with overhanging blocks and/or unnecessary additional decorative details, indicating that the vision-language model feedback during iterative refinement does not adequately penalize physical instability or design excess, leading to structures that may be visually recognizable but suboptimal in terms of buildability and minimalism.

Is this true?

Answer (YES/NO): YES